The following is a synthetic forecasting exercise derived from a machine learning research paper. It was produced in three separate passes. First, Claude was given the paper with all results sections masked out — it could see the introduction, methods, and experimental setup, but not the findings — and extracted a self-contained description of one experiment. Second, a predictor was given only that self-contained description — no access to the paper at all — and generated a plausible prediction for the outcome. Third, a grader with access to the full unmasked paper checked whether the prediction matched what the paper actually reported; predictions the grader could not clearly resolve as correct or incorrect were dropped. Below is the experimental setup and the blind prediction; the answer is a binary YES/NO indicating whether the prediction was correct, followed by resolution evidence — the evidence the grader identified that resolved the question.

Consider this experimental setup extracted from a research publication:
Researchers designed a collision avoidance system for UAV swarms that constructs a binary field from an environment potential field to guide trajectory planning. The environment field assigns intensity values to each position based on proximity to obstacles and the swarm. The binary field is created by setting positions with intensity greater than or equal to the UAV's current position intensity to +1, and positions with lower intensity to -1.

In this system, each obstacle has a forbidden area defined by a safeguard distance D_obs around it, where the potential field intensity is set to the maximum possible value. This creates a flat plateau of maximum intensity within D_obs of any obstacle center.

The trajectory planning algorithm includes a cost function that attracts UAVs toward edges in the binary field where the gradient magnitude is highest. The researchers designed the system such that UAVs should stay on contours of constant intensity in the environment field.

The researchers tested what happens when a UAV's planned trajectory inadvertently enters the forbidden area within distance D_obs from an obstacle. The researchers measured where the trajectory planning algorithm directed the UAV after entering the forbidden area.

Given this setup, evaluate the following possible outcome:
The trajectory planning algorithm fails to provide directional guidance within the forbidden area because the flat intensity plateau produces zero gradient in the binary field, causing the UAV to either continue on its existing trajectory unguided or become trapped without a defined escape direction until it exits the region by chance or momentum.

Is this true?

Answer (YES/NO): NO